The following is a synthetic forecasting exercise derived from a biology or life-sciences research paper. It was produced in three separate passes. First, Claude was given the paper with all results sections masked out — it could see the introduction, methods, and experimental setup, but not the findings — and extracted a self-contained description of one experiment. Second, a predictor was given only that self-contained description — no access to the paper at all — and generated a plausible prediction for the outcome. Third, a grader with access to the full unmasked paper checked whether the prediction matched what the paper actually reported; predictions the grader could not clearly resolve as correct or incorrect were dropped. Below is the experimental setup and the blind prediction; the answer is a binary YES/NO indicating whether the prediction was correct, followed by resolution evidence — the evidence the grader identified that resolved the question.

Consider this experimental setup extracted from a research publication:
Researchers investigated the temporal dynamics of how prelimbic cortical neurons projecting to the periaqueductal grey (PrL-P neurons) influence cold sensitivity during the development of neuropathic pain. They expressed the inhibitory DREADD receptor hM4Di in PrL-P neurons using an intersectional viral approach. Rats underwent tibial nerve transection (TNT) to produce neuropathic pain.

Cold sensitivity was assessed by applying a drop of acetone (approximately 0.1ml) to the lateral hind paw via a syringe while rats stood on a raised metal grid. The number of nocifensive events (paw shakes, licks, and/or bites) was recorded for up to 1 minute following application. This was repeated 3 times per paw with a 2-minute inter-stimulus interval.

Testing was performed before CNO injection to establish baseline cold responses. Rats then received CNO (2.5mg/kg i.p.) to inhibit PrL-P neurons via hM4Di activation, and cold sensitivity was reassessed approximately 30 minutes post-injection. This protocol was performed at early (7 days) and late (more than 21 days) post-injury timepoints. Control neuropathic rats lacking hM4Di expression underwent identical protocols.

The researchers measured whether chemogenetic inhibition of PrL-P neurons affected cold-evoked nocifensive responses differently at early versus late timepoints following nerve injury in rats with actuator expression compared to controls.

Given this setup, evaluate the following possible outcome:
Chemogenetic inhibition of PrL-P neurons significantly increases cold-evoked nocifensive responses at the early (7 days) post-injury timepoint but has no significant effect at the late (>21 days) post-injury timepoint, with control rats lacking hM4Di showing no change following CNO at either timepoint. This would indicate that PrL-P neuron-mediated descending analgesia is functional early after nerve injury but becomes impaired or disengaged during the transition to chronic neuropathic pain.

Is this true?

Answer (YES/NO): NO